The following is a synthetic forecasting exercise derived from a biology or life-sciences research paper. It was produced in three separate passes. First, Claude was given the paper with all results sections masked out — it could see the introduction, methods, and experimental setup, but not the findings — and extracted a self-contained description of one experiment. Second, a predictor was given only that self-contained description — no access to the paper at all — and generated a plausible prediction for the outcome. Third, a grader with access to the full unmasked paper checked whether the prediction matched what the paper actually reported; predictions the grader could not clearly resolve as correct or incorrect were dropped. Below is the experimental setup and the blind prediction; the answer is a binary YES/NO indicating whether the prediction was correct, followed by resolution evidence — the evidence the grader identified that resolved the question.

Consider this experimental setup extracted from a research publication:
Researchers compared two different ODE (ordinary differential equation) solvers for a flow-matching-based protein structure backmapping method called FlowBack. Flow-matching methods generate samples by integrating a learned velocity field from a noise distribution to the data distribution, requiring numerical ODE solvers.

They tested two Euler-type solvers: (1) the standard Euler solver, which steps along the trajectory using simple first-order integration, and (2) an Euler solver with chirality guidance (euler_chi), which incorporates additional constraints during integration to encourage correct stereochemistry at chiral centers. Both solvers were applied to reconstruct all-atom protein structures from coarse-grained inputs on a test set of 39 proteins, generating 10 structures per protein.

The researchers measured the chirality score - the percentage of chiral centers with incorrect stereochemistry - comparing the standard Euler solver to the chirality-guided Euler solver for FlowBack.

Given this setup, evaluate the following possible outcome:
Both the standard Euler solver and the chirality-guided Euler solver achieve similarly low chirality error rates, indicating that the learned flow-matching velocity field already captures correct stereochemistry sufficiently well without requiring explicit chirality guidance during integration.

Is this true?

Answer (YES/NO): NO